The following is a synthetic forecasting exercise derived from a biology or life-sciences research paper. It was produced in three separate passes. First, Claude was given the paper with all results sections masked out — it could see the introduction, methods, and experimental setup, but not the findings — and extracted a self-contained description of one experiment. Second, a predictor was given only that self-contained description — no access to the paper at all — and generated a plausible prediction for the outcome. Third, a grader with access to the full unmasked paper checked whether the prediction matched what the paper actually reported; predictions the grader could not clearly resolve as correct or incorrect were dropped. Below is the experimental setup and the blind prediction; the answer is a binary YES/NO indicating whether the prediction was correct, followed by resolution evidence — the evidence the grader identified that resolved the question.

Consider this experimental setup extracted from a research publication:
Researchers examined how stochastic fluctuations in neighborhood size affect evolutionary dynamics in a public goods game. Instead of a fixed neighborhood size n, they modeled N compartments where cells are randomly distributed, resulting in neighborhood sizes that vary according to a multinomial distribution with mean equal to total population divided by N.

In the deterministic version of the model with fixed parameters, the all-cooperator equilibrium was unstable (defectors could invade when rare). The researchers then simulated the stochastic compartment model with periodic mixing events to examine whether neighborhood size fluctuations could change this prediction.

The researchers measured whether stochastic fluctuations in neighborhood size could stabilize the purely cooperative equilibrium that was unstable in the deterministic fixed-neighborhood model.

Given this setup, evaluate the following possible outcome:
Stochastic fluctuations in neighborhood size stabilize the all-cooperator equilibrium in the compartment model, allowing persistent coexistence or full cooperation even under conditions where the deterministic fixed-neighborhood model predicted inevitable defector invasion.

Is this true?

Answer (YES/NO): YES